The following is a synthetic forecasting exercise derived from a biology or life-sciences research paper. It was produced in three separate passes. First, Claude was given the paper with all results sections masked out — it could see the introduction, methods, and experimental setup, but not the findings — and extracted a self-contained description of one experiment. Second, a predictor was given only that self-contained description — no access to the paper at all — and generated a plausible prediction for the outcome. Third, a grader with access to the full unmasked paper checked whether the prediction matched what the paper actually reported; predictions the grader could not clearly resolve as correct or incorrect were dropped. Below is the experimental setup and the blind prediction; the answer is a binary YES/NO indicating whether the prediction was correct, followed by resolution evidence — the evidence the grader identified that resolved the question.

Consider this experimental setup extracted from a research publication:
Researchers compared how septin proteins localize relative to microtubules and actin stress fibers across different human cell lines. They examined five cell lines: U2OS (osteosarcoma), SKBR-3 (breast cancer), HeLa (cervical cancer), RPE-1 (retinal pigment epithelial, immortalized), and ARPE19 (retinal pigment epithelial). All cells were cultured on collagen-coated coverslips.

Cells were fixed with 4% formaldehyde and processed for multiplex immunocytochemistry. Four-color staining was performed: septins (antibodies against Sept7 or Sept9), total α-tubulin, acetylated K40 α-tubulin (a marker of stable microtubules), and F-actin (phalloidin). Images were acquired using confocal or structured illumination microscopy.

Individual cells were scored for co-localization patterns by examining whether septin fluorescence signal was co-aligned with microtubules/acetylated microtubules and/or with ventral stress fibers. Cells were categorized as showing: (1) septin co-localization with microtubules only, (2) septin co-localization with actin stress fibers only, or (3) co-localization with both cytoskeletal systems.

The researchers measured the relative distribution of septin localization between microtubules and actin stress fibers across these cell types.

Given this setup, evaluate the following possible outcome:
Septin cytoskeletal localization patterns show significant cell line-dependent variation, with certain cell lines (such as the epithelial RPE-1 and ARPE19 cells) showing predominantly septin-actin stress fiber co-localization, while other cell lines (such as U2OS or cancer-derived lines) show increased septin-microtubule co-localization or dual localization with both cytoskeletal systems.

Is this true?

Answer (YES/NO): NO